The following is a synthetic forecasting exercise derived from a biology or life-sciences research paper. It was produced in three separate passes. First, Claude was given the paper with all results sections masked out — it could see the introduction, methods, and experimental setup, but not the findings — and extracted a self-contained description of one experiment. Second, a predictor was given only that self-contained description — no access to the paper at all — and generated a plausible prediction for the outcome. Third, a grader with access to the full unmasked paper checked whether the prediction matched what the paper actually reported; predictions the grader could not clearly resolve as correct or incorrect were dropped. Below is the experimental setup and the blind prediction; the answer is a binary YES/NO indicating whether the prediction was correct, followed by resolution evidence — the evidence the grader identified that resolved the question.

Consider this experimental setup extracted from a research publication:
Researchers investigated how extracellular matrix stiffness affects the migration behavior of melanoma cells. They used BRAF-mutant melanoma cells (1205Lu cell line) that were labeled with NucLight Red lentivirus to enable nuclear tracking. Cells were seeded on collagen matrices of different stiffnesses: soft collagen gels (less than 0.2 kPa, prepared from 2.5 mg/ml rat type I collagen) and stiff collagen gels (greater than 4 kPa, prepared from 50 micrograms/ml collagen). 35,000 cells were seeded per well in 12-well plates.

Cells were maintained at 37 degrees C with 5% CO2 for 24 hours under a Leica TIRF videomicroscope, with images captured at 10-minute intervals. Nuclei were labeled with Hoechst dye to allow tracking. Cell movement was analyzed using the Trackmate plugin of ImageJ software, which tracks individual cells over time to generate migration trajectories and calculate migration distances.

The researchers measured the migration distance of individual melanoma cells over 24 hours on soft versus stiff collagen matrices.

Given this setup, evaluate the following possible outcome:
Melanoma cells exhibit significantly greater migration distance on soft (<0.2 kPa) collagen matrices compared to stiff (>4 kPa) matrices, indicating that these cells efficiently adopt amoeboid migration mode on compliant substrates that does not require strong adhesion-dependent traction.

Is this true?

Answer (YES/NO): NO